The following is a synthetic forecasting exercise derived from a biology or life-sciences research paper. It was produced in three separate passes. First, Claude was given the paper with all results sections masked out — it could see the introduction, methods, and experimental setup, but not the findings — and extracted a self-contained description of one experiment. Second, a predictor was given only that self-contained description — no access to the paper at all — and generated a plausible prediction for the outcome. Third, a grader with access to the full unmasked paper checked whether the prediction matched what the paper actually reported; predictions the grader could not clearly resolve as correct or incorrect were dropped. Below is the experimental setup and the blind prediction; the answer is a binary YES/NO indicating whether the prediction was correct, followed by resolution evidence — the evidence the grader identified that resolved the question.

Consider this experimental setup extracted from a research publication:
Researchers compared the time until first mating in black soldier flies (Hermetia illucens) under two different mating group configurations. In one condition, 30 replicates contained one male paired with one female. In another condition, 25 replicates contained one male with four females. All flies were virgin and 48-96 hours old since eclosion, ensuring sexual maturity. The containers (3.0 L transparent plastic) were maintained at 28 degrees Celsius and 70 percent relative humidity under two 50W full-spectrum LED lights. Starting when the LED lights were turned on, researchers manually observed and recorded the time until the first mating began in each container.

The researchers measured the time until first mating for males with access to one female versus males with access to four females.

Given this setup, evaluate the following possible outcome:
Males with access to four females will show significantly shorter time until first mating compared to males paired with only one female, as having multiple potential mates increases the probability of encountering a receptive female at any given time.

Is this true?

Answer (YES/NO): YES